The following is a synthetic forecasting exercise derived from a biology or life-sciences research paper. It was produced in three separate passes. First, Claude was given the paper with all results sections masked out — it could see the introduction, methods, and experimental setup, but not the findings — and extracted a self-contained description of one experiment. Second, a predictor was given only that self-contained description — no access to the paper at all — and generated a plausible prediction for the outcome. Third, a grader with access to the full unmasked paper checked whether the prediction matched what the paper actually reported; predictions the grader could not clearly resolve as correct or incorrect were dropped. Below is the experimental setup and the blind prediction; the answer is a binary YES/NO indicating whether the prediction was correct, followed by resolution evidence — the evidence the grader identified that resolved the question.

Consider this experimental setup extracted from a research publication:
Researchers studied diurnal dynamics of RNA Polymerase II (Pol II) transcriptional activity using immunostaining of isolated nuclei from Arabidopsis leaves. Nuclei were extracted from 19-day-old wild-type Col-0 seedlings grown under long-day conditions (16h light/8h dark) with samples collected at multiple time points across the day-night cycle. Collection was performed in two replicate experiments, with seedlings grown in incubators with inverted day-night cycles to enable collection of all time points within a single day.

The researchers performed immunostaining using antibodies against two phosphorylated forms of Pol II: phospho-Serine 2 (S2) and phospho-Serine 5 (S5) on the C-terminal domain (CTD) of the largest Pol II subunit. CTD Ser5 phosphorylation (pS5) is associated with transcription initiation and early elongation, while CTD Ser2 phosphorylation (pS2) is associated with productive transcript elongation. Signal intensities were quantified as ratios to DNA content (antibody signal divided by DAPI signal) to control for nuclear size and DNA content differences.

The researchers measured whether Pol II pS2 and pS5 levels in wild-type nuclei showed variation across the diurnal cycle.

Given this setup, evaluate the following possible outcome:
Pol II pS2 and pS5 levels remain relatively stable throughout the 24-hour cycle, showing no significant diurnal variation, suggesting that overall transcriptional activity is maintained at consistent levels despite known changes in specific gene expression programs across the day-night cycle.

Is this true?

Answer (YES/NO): NO